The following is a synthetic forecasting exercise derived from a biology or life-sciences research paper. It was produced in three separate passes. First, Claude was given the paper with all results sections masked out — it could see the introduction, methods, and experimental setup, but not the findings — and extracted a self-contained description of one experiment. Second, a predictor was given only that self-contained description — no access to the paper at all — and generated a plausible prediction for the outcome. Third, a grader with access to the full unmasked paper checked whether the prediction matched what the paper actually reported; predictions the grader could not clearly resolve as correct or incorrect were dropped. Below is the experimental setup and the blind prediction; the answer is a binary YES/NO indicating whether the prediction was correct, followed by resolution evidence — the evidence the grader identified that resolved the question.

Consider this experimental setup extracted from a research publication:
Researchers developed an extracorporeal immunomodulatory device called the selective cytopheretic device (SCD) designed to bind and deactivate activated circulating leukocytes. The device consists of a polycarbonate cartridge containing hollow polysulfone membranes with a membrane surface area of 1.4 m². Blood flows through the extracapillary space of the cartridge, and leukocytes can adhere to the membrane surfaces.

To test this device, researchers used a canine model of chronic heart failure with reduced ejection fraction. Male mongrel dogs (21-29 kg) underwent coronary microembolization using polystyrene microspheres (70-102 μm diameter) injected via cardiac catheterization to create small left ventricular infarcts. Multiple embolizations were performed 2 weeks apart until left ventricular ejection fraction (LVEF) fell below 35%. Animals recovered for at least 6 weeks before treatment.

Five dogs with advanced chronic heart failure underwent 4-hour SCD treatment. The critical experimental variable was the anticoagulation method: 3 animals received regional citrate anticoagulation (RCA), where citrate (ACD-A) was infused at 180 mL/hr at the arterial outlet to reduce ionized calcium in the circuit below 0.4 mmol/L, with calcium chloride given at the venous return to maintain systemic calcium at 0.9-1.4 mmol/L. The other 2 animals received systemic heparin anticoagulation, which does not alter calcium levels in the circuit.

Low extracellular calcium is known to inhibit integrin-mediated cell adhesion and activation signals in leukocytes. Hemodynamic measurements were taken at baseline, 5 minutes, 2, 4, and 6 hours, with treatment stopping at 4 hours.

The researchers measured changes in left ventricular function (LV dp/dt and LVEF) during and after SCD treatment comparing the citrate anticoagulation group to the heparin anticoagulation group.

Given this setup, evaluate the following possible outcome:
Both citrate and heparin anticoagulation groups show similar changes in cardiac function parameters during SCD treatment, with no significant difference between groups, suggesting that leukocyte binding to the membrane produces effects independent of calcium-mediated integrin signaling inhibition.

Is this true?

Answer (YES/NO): NO